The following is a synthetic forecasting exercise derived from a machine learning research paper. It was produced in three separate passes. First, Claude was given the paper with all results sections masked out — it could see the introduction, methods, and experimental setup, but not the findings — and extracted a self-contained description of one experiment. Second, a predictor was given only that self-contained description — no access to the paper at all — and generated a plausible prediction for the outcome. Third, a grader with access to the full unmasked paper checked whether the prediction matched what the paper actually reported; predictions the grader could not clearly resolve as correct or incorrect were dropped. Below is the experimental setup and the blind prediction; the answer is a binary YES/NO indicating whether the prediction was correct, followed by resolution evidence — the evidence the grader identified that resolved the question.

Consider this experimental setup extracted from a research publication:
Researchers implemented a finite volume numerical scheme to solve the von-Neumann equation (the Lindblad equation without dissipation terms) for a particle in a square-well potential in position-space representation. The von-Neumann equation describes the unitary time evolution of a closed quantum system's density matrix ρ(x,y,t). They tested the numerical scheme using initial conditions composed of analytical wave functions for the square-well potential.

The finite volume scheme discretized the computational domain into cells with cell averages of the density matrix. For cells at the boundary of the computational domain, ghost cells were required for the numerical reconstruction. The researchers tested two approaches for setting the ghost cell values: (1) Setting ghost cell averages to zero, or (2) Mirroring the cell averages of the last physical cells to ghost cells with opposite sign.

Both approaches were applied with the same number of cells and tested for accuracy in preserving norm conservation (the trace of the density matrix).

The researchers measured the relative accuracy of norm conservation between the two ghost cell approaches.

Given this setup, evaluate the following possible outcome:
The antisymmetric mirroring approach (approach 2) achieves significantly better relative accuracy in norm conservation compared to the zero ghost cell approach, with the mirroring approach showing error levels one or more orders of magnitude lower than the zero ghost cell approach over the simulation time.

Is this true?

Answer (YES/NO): NO